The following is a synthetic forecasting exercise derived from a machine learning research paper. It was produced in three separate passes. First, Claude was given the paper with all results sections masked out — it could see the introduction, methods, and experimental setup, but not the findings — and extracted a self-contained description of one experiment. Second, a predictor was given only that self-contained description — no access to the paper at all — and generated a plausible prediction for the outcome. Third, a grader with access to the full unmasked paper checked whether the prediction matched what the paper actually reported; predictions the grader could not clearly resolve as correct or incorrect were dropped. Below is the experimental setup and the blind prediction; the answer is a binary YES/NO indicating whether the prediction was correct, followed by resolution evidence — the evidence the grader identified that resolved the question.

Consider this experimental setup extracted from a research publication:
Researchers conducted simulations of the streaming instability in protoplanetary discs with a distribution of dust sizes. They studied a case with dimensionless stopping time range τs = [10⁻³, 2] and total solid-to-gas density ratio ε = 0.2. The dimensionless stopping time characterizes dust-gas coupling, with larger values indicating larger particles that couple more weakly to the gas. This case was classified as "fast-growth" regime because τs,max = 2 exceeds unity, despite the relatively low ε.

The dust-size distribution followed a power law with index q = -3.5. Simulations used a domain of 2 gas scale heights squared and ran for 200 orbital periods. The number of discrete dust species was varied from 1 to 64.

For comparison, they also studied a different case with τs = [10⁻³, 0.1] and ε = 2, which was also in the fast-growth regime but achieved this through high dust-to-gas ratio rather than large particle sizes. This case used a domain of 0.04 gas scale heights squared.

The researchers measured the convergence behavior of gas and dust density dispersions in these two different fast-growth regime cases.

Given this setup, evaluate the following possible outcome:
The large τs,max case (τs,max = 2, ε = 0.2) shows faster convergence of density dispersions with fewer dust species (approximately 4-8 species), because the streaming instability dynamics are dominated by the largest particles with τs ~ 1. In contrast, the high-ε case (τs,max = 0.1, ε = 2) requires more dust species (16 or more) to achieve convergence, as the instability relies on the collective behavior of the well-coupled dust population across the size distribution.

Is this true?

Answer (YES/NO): NO